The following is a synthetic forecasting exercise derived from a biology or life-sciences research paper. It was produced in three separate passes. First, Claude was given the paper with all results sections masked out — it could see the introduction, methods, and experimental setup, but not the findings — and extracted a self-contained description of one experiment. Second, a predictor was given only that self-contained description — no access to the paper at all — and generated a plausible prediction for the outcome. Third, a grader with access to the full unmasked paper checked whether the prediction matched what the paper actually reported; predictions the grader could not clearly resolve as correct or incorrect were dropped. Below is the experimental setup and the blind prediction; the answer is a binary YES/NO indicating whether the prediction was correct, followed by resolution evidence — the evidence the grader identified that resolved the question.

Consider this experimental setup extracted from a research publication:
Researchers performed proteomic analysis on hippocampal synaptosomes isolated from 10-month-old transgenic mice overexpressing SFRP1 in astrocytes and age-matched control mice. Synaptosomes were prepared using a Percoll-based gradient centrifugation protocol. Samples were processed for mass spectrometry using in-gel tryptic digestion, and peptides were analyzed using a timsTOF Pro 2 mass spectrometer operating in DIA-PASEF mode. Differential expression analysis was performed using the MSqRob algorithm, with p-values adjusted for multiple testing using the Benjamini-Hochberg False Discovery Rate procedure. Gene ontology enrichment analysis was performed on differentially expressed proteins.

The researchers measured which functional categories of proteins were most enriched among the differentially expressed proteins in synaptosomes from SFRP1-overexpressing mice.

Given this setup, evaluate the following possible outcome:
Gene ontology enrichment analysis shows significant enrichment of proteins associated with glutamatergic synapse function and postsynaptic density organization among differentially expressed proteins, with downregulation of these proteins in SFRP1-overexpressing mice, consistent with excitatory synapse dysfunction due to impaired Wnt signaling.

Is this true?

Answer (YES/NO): NO